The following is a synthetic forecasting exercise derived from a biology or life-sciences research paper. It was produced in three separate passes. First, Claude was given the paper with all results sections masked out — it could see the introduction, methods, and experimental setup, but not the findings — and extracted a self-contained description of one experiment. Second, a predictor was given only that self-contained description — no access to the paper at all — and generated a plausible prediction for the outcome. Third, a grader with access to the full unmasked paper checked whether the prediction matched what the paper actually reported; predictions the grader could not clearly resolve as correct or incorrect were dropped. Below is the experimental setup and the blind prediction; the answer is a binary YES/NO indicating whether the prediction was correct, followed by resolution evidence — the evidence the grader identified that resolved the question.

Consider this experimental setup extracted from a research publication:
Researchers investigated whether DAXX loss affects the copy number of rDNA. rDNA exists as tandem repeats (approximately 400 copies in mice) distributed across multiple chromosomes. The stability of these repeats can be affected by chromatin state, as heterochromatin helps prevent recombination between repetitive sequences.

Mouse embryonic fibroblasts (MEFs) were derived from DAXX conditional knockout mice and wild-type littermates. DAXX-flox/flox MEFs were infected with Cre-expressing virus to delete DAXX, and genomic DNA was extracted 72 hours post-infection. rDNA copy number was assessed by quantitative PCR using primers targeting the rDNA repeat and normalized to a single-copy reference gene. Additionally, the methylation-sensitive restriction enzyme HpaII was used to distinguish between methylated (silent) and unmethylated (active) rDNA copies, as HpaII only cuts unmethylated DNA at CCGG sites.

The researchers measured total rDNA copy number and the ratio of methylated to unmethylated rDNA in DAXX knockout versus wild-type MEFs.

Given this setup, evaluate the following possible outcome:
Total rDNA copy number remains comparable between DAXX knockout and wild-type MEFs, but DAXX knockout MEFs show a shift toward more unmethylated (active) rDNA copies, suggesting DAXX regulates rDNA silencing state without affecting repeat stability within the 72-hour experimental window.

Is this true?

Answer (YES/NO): YES